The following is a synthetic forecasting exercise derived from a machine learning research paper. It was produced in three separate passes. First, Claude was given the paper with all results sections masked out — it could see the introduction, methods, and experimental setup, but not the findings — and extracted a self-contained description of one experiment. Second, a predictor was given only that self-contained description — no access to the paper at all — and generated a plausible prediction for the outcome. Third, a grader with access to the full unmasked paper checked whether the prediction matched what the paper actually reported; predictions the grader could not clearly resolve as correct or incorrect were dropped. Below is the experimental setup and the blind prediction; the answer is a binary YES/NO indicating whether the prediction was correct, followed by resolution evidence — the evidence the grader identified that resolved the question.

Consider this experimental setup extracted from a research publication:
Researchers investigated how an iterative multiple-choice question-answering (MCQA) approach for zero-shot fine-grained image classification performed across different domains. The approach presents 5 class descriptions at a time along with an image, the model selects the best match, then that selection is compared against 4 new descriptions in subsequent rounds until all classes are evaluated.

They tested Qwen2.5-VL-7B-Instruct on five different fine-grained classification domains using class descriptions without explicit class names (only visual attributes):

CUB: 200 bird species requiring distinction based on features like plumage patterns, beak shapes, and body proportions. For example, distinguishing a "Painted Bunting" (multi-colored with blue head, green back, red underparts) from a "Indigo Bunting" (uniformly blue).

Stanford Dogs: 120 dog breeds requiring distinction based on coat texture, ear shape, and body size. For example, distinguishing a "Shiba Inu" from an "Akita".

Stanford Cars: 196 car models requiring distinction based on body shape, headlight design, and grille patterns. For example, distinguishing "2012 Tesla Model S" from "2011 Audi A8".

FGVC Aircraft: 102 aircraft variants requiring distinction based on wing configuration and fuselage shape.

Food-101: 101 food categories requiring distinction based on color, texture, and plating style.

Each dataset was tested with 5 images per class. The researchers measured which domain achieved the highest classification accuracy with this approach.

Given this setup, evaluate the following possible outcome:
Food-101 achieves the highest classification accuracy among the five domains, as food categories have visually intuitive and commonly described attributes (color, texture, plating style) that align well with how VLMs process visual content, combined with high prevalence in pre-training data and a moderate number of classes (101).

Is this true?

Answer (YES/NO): YES